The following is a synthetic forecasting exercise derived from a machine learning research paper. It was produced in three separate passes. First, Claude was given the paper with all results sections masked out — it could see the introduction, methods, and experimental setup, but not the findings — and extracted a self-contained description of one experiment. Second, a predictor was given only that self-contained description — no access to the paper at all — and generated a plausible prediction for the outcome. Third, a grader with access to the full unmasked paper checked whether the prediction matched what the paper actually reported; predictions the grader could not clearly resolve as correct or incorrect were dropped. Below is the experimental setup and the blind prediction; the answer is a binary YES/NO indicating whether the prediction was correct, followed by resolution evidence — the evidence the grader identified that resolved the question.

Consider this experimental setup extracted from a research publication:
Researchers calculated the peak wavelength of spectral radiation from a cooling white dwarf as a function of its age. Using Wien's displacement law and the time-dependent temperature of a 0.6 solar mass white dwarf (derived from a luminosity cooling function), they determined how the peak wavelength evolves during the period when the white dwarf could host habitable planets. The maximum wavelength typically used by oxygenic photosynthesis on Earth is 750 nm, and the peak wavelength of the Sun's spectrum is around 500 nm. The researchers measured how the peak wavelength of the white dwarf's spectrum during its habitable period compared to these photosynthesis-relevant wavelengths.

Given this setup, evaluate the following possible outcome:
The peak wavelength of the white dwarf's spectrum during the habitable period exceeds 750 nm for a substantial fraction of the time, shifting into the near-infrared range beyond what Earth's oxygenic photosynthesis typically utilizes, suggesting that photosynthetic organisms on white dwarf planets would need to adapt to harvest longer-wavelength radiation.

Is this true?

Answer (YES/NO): NO